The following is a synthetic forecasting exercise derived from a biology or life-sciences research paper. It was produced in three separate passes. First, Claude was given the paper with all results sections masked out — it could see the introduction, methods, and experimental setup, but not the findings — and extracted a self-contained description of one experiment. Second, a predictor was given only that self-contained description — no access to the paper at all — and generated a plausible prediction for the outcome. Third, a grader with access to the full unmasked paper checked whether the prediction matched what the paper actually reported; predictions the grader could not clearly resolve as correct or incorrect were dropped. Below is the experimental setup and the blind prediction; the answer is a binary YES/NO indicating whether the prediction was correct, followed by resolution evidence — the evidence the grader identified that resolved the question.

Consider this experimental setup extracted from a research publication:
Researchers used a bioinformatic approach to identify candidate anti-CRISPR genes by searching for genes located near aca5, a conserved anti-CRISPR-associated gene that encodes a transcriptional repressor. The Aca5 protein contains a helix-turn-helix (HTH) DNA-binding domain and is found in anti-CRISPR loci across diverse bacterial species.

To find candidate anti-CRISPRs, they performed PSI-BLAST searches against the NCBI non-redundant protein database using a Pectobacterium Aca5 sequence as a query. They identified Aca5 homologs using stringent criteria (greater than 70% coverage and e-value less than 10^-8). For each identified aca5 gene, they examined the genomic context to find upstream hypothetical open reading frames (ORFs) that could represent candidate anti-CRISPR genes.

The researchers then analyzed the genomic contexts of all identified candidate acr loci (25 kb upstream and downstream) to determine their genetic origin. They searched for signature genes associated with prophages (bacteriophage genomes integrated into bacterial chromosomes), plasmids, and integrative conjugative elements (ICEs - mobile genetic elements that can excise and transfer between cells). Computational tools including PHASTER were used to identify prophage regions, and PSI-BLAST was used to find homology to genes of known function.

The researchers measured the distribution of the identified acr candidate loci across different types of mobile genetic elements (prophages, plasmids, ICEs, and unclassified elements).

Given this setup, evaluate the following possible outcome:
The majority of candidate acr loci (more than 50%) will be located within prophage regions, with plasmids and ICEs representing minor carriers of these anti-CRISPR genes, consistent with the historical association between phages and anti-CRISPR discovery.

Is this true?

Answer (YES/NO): NO